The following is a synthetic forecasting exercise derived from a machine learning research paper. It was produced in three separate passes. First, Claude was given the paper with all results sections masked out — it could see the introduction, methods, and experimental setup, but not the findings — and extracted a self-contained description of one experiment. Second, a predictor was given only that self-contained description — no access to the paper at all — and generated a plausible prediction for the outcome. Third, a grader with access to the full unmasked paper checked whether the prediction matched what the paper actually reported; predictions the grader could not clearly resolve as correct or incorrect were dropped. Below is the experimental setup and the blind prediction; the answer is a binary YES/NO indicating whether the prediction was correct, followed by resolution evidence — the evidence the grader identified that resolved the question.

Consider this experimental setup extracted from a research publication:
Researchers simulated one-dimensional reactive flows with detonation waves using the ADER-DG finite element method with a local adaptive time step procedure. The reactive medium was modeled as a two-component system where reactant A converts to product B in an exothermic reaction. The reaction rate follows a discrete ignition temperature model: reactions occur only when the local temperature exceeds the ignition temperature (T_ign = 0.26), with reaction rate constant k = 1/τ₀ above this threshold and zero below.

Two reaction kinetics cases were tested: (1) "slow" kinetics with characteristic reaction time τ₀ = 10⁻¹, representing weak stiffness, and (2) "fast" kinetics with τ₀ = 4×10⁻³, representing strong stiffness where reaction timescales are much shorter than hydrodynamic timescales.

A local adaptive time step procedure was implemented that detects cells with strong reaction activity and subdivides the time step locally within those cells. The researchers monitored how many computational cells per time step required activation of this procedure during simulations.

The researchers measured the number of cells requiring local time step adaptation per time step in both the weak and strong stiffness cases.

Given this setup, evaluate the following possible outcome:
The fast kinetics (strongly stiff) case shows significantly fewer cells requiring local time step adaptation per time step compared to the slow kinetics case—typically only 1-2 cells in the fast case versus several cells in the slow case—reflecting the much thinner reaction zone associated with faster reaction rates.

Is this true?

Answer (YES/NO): NO